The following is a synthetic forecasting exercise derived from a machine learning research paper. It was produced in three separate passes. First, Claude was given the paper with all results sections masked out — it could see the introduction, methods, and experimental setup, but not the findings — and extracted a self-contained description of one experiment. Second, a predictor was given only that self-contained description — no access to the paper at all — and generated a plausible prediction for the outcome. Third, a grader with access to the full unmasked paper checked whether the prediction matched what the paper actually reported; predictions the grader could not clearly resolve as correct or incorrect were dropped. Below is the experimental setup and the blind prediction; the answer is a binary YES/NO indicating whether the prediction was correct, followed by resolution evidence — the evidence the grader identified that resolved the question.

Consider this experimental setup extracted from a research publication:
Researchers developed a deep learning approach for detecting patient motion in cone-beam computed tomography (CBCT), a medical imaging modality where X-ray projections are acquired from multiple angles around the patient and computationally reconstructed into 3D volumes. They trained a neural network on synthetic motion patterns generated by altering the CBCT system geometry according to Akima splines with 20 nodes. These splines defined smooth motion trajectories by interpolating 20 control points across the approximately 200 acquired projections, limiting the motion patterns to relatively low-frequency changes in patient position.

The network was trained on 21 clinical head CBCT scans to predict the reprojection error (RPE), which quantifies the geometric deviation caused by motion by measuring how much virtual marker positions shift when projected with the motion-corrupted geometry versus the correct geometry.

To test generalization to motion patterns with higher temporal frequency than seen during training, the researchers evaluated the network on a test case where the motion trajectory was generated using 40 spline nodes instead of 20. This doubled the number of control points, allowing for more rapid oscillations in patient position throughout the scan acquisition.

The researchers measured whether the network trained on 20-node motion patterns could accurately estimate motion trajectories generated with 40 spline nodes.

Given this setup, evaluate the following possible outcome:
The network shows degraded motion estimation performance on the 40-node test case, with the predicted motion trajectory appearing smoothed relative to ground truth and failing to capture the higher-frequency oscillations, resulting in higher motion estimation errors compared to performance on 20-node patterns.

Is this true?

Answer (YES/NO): YES